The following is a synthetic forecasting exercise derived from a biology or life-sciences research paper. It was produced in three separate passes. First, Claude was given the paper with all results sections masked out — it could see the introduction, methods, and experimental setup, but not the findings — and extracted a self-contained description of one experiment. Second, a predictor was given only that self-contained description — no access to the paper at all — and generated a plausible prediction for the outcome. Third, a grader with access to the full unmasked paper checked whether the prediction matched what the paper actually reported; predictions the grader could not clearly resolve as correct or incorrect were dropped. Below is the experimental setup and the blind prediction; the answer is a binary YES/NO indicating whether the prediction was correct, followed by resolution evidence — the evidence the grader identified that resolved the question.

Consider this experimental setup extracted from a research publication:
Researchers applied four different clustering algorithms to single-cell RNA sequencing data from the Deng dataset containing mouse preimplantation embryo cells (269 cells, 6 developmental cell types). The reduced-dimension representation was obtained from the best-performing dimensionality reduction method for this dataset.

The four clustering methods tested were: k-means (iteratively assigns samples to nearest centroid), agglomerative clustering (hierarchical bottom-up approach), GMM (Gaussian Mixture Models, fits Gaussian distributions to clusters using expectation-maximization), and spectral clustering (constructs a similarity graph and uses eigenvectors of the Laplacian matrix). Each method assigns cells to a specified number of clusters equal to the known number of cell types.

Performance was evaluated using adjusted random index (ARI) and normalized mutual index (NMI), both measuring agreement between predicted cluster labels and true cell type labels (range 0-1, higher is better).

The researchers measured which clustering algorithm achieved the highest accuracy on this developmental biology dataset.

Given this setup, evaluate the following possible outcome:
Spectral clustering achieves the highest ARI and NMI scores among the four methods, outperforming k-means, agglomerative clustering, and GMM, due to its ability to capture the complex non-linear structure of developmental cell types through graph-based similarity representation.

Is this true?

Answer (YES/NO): NO